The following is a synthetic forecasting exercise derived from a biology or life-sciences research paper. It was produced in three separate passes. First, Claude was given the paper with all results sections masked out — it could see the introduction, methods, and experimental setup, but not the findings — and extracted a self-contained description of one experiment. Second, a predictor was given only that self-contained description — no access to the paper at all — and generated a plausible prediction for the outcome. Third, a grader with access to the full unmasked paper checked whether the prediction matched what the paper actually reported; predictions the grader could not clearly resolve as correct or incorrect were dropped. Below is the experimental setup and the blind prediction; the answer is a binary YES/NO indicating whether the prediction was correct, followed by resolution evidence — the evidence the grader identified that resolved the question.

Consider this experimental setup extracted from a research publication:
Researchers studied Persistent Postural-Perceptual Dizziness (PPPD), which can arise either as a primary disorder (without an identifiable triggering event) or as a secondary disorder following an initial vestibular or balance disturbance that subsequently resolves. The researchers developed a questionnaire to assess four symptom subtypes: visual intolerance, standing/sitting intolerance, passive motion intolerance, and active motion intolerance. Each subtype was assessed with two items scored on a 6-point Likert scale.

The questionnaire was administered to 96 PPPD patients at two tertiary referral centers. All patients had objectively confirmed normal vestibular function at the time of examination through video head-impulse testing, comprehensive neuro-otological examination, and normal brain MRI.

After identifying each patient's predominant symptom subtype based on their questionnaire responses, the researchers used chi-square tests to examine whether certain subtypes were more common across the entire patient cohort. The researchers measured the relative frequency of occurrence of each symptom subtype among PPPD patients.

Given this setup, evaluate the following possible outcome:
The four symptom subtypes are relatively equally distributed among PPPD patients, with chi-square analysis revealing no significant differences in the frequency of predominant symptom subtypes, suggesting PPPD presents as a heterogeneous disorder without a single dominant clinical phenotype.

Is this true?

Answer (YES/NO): NO